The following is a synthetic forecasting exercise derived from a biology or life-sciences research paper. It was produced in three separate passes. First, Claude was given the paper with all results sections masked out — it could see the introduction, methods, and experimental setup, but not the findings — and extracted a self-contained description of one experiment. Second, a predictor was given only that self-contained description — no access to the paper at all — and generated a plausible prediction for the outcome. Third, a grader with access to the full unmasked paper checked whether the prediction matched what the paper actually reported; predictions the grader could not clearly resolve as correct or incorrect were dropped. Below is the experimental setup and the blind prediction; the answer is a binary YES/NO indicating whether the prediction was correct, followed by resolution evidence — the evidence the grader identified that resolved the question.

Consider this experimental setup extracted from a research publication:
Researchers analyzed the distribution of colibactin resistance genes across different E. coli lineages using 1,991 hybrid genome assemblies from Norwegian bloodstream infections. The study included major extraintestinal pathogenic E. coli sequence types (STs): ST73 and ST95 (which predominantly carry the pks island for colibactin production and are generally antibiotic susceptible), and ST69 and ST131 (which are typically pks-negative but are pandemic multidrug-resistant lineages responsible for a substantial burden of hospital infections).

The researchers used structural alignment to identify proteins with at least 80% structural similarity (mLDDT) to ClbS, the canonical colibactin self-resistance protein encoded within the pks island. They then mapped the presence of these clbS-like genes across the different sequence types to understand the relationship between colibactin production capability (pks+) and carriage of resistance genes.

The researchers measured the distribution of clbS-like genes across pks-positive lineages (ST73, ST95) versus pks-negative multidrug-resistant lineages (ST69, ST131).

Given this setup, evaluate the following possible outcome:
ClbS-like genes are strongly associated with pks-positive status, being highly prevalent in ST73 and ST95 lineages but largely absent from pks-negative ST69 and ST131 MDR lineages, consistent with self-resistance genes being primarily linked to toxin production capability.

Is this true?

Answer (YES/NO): NO